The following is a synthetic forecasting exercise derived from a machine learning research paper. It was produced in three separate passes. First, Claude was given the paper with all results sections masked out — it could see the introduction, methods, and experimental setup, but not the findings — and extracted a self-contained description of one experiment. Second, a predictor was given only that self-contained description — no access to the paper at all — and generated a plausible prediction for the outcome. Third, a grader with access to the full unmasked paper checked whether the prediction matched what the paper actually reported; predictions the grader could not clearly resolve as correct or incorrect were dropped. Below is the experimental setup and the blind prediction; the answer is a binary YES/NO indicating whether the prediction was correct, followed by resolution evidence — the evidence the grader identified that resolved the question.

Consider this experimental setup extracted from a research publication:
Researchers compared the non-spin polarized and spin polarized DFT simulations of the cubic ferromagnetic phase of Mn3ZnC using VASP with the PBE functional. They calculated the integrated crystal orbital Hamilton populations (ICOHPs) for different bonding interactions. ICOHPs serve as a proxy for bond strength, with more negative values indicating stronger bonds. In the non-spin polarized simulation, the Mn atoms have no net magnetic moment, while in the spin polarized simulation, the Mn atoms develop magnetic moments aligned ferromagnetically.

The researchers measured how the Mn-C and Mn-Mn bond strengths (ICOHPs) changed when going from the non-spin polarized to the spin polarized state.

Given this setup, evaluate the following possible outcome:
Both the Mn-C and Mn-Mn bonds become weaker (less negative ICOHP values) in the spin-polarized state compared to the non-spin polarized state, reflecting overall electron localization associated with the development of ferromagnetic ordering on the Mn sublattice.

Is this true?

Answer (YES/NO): YES